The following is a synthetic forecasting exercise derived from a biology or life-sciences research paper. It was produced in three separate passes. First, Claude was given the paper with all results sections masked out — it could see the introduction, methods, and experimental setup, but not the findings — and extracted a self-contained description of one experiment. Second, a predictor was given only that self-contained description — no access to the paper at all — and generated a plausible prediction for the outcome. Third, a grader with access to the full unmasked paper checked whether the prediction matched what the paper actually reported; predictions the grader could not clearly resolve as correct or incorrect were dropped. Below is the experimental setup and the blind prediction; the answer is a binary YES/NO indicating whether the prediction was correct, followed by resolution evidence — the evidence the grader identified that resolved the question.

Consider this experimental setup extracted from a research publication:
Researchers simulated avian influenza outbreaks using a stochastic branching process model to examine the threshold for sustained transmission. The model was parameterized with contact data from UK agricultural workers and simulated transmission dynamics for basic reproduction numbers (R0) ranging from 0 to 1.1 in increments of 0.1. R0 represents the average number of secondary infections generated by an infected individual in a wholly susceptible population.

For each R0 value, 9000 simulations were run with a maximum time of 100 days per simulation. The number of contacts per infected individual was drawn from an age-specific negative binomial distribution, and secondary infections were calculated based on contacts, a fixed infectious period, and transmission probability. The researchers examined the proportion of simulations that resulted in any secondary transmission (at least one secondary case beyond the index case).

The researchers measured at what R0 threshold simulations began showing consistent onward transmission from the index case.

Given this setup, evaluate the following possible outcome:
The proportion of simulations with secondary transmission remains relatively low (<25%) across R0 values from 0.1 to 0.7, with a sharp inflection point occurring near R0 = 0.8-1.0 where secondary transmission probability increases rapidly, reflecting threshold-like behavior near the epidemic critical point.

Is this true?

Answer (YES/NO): NO